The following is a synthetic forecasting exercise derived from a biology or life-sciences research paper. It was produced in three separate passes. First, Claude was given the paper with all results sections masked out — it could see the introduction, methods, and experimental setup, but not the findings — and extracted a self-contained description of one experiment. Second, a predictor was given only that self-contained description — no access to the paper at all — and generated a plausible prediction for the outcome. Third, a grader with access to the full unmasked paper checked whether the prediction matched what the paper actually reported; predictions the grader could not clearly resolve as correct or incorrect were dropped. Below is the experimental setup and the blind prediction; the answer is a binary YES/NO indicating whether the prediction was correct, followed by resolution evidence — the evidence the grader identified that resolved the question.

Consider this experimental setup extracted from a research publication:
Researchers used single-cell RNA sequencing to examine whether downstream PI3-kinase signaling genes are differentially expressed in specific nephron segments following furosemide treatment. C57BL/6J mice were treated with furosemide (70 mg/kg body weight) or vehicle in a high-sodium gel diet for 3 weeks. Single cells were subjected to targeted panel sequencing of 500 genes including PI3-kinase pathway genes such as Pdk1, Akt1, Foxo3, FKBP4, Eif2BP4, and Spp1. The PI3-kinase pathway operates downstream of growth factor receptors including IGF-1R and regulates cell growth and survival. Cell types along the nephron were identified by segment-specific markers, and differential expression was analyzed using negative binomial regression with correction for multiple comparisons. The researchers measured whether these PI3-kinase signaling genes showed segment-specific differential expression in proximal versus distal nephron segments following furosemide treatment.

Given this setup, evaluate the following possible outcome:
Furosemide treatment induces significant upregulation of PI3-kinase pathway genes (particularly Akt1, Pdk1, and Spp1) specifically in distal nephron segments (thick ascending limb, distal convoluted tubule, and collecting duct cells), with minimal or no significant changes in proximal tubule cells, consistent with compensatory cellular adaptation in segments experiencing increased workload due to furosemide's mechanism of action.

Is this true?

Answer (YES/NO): NO